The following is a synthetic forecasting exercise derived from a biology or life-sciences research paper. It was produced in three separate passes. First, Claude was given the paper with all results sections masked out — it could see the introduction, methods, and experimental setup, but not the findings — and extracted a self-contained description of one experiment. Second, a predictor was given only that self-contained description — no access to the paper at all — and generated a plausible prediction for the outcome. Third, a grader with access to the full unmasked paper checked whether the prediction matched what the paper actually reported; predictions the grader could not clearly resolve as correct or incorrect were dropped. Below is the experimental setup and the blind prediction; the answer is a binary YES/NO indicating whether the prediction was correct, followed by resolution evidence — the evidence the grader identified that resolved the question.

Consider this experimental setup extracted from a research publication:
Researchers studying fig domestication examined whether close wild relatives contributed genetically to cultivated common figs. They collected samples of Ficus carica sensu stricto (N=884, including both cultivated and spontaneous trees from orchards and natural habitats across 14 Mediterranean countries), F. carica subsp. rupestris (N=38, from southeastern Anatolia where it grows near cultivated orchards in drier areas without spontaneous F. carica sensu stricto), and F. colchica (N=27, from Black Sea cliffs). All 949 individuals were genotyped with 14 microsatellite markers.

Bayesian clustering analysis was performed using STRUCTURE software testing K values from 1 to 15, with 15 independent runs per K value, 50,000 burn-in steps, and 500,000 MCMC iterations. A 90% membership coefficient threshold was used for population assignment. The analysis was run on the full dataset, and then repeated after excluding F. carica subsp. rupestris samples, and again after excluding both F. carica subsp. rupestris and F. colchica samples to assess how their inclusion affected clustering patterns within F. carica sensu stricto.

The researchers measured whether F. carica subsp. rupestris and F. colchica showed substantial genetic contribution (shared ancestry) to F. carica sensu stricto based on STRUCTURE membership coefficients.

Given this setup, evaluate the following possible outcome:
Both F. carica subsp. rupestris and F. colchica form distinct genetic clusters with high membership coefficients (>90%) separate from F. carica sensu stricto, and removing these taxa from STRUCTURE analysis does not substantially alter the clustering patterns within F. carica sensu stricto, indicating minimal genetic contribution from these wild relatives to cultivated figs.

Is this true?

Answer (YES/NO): NO